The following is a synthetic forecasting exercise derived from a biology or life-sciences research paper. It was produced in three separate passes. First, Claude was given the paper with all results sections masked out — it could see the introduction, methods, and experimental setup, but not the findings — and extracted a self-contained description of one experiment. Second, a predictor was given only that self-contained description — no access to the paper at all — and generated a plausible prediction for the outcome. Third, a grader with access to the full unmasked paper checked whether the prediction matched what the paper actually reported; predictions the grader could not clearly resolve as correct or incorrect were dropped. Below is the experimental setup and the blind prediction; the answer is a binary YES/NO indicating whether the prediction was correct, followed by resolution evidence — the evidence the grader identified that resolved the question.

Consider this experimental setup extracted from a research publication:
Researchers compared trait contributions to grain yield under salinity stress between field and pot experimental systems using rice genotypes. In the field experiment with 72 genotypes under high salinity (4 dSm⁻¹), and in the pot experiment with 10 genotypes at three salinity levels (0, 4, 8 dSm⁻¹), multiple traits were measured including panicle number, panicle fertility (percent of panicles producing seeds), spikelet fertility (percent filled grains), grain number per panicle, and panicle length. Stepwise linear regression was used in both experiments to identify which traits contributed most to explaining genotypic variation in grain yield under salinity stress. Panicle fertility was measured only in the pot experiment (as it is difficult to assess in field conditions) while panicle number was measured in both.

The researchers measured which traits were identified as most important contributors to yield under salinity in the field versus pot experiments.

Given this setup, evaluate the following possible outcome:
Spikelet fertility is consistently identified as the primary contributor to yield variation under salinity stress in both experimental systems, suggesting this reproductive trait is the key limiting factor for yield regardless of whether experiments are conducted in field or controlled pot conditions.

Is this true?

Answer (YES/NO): NO